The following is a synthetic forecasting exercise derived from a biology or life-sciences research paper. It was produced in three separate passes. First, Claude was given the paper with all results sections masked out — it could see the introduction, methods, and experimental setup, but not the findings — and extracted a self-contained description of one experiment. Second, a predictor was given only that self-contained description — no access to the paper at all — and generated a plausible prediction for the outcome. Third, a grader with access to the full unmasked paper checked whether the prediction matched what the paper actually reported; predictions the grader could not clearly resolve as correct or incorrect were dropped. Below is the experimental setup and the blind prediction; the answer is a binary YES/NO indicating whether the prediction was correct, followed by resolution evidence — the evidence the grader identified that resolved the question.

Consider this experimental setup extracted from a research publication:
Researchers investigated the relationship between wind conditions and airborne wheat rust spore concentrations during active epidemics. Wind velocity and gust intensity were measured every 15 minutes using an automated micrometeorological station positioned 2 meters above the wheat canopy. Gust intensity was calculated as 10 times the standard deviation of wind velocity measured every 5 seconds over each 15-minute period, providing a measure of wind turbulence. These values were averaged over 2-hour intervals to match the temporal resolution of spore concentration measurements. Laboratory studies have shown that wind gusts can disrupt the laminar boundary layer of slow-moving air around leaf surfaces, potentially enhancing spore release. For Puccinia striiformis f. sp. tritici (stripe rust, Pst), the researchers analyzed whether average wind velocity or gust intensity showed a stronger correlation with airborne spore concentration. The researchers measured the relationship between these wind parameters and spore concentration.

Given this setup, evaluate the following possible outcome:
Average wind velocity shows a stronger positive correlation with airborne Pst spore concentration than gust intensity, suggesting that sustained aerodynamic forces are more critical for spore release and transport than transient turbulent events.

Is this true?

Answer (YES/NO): NO